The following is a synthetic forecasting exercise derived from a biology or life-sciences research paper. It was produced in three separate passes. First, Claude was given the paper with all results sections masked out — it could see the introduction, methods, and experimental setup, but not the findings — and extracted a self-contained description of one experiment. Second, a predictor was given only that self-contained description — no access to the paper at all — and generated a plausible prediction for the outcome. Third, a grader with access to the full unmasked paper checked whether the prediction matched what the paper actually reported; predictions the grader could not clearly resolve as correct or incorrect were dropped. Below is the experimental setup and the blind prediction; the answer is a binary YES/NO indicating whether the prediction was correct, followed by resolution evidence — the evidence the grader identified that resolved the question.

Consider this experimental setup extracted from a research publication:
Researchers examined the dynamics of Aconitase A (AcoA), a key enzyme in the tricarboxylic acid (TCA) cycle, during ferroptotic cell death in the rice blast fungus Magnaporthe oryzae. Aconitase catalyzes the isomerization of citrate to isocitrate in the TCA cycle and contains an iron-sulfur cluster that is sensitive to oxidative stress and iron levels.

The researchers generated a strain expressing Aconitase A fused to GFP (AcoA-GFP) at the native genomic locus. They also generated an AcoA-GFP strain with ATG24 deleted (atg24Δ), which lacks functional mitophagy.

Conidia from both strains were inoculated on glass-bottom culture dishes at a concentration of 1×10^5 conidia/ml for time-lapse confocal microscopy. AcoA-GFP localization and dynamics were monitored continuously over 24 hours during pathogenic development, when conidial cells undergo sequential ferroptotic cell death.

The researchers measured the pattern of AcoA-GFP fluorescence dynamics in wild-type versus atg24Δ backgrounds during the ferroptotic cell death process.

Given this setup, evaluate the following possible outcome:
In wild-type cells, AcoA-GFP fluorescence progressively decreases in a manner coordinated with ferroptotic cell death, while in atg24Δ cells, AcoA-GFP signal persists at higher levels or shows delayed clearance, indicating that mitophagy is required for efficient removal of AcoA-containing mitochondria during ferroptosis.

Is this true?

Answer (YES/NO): NO